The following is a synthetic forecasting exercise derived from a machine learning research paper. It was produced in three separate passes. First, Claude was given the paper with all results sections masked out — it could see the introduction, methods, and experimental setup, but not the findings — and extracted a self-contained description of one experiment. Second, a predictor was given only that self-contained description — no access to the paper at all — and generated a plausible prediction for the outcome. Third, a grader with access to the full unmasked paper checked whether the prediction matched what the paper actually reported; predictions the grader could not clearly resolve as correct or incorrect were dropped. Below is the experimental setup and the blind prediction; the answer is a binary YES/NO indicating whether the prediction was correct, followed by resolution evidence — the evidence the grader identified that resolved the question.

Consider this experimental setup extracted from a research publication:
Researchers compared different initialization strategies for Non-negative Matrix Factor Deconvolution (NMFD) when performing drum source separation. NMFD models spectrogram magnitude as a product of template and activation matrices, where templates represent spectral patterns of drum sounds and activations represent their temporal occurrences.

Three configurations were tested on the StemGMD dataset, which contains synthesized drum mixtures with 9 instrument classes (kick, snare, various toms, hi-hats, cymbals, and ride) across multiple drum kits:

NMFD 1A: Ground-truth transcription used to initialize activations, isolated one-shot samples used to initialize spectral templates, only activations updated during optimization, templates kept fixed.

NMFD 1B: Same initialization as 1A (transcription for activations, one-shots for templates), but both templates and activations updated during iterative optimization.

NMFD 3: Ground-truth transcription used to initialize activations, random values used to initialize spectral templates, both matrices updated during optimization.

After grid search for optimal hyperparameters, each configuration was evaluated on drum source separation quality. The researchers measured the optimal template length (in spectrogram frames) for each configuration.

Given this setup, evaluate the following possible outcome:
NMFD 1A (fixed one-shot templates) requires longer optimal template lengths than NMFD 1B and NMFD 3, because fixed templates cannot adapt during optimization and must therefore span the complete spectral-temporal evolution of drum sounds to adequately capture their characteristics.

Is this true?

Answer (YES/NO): YES